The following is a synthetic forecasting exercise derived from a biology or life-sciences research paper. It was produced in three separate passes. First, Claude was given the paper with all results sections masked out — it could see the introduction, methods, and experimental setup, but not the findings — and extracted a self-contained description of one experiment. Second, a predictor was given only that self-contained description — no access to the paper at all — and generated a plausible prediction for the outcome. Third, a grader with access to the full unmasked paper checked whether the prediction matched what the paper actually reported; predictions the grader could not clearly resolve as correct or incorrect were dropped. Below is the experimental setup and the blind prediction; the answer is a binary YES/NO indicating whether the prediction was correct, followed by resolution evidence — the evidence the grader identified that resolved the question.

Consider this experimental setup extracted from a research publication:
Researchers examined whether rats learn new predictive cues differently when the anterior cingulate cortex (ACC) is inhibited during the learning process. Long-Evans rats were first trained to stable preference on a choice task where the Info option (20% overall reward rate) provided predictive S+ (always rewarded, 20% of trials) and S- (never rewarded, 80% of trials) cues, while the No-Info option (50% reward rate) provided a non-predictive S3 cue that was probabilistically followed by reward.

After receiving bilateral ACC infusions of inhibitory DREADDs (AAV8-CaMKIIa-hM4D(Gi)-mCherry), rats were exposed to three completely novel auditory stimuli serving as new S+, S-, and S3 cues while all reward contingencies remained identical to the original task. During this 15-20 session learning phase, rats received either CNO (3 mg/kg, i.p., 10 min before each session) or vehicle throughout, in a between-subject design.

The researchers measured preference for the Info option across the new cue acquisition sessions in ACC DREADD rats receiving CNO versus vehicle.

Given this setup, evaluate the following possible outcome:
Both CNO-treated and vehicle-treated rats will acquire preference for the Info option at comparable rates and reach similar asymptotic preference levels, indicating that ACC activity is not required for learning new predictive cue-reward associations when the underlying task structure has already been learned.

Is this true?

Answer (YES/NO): YES